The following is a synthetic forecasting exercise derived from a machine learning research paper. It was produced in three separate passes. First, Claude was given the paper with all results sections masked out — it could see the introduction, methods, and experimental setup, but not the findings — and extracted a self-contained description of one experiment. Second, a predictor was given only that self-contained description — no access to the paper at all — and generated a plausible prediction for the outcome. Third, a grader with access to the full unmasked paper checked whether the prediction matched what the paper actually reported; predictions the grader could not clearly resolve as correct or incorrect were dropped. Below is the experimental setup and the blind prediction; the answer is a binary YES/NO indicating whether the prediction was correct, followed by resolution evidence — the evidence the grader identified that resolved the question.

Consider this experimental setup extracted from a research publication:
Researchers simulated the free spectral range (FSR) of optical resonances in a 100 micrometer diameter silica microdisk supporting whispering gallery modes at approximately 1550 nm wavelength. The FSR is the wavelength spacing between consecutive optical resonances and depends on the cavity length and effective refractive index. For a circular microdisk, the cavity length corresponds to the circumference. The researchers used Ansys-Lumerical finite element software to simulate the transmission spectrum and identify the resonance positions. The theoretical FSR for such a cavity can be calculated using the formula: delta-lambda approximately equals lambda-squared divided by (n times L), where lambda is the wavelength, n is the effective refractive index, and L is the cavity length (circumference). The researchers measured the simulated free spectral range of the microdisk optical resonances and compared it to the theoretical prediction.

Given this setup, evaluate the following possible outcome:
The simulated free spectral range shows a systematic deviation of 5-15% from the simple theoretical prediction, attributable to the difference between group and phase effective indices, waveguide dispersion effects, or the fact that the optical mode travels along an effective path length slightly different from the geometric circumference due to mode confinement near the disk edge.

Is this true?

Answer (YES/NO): NO